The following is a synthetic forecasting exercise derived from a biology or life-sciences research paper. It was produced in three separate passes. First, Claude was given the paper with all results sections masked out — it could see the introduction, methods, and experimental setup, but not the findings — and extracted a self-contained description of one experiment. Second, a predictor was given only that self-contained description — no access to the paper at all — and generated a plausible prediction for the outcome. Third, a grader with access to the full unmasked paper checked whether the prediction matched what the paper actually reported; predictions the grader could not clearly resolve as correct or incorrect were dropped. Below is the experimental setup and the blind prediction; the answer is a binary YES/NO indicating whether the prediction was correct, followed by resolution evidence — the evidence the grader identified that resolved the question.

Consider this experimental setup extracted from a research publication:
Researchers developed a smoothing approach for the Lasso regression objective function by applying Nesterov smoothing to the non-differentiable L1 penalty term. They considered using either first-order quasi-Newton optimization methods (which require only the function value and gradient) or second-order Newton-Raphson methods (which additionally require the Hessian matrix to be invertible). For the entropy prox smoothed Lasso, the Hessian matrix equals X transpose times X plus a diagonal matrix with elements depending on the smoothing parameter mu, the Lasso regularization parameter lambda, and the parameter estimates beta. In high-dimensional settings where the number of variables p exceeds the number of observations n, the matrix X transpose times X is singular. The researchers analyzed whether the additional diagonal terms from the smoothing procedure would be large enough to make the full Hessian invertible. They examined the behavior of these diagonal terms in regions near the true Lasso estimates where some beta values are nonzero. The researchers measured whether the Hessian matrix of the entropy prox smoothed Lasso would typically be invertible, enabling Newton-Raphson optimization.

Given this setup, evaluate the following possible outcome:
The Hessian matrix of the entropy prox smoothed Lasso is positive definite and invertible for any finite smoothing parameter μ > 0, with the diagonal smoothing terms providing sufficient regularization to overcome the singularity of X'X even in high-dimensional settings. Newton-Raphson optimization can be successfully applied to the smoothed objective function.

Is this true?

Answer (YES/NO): NO